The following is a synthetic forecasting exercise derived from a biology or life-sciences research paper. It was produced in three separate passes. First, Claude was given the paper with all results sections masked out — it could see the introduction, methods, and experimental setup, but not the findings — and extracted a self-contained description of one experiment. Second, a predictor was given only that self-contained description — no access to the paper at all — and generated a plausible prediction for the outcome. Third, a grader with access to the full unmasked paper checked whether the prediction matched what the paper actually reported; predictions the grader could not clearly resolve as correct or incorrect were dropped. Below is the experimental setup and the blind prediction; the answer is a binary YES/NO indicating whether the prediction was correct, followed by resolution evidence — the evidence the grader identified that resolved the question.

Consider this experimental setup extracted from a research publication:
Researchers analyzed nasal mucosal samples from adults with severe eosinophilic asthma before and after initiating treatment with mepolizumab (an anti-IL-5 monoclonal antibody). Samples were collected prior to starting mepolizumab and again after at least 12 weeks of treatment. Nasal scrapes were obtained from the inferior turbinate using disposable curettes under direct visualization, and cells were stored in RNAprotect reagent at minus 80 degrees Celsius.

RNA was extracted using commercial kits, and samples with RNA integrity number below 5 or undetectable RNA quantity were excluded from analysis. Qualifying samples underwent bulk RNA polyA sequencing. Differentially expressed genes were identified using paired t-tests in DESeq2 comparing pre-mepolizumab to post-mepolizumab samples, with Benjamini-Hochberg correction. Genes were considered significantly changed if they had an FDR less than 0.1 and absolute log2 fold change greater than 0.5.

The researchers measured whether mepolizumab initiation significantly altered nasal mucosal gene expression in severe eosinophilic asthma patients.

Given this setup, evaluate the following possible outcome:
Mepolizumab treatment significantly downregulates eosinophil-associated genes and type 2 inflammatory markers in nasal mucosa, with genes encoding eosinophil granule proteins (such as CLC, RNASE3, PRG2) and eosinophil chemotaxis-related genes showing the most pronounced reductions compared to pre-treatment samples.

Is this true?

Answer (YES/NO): NO